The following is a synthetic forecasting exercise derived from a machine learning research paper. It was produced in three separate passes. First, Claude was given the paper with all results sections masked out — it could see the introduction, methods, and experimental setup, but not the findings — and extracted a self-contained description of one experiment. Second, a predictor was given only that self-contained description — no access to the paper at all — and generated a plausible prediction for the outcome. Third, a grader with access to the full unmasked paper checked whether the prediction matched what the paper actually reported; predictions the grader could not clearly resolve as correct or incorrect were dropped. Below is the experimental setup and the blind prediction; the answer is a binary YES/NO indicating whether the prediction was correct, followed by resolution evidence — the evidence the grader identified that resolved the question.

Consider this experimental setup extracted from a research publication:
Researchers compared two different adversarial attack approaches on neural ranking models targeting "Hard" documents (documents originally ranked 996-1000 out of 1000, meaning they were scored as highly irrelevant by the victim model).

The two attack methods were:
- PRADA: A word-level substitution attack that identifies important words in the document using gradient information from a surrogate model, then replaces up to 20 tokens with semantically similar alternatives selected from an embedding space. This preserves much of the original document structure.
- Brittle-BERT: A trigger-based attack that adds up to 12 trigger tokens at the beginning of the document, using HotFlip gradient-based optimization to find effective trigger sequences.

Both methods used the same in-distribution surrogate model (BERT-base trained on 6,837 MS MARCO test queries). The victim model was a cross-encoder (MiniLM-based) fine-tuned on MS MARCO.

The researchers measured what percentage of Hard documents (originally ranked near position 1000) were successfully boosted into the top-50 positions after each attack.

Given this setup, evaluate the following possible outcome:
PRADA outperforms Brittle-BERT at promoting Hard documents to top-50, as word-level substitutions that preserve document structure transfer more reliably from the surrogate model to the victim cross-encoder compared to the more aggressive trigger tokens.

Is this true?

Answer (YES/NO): NO